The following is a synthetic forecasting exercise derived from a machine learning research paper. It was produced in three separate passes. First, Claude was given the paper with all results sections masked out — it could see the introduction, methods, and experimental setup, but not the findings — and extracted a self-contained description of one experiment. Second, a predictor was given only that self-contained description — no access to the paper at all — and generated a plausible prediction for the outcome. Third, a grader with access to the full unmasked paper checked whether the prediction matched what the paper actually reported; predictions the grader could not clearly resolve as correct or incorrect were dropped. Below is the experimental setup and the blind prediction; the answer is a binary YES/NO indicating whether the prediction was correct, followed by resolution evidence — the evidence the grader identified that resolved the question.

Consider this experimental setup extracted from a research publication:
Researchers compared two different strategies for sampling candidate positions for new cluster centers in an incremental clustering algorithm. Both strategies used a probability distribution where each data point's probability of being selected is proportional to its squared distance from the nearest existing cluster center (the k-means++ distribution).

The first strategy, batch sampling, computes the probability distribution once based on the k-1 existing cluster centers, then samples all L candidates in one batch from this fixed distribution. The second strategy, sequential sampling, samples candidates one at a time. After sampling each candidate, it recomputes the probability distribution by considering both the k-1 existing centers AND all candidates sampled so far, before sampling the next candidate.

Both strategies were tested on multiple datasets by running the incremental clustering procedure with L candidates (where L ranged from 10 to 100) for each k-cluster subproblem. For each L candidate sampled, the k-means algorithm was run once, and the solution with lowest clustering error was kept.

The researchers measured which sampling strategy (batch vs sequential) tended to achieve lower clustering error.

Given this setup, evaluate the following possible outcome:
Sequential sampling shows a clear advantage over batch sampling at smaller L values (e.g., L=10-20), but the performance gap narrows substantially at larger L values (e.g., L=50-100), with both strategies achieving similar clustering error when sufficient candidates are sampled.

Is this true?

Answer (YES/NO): NO